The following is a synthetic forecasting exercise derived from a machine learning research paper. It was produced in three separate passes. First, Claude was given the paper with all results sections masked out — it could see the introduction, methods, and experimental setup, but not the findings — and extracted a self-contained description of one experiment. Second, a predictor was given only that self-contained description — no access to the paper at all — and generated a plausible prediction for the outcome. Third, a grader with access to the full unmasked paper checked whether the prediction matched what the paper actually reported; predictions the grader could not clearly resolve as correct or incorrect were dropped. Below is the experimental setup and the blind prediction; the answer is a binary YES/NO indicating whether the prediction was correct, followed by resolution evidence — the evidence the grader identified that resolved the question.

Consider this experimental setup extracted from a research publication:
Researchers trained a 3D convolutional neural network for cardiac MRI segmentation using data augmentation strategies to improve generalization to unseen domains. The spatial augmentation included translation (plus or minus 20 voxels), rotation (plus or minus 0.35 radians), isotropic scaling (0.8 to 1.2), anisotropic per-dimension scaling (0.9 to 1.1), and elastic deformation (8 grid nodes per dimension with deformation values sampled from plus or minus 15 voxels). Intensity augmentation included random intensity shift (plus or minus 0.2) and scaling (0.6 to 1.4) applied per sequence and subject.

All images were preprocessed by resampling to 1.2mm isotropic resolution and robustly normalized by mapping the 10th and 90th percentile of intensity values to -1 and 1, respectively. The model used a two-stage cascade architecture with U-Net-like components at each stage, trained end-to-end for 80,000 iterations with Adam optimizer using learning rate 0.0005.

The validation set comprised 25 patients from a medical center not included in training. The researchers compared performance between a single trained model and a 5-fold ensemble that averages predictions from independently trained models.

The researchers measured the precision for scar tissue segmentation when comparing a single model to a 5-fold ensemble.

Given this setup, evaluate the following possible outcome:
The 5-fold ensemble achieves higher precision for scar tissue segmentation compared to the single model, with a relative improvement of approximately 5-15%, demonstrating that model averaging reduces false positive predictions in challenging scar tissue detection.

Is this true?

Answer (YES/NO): YES